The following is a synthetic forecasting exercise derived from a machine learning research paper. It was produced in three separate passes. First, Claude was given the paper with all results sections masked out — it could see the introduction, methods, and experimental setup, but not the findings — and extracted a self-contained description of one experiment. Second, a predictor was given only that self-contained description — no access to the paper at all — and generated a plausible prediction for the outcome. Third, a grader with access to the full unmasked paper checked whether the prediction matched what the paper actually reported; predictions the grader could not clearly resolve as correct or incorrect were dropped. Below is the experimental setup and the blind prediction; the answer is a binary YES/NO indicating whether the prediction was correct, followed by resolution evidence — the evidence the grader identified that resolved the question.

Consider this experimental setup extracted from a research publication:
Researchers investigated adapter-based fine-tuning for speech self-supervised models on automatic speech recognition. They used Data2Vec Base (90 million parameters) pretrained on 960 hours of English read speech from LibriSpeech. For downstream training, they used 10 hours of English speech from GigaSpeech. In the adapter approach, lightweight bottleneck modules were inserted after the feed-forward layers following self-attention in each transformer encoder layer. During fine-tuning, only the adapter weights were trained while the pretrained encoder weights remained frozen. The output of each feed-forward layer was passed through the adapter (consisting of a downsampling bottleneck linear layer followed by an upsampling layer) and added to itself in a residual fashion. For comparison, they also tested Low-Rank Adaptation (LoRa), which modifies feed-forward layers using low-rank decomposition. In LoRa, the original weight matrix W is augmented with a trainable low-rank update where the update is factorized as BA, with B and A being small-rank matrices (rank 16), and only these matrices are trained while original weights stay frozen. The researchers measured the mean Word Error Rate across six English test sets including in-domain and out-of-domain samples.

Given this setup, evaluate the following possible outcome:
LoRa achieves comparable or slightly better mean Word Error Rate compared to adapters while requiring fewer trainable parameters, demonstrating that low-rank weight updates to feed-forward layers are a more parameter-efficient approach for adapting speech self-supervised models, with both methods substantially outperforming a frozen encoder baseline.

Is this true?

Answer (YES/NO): NO